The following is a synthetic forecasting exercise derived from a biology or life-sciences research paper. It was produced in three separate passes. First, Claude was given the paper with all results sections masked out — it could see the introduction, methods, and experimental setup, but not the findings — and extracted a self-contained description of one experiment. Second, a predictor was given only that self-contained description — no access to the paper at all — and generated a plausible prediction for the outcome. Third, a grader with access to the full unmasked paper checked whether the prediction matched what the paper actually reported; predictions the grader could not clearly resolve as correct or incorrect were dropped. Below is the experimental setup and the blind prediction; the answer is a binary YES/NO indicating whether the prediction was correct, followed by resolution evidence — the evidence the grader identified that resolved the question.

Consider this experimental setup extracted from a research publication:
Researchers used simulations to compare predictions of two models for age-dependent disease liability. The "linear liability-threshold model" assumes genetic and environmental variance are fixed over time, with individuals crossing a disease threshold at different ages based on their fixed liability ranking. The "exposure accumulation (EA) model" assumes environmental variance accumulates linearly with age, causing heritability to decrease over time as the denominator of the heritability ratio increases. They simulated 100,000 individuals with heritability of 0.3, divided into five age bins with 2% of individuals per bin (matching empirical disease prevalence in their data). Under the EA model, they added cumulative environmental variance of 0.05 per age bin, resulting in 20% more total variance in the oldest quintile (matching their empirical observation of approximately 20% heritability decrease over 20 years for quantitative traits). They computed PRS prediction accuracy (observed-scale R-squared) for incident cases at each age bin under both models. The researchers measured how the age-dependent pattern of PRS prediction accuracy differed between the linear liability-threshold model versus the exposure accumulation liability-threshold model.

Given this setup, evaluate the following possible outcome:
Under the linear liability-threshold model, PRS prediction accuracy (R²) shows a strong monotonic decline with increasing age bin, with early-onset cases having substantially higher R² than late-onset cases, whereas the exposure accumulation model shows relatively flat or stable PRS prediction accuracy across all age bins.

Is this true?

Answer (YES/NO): NO